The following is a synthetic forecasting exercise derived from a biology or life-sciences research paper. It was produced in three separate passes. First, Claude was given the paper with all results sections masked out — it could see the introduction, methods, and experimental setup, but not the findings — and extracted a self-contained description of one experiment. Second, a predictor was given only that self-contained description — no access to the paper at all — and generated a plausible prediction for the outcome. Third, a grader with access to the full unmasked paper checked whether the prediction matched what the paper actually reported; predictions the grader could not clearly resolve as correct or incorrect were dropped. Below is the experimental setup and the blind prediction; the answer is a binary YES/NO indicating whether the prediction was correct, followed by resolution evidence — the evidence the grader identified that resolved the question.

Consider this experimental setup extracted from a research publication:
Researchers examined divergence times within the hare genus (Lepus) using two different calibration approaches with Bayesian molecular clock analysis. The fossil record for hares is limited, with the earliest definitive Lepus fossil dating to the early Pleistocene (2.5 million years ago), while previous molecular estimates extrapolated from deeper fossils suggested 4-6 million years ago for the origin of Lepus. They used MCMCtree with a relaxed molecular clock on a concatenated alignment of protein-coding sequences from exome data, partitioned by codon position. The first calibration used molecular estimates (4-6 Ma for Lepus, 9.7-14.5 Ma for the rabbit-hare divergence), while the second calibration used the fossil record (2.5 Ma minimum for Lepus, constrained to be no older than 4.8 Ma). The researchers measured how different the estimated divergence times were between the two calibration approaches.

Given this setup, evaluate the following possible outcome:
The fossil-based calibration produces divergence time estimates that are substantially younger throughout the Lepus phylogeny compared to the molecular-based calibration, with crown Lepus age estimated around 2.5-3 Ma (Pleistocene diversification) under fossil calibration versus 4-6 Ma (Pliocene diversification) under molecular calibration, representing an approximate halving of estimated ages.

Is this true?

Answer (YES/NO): NO